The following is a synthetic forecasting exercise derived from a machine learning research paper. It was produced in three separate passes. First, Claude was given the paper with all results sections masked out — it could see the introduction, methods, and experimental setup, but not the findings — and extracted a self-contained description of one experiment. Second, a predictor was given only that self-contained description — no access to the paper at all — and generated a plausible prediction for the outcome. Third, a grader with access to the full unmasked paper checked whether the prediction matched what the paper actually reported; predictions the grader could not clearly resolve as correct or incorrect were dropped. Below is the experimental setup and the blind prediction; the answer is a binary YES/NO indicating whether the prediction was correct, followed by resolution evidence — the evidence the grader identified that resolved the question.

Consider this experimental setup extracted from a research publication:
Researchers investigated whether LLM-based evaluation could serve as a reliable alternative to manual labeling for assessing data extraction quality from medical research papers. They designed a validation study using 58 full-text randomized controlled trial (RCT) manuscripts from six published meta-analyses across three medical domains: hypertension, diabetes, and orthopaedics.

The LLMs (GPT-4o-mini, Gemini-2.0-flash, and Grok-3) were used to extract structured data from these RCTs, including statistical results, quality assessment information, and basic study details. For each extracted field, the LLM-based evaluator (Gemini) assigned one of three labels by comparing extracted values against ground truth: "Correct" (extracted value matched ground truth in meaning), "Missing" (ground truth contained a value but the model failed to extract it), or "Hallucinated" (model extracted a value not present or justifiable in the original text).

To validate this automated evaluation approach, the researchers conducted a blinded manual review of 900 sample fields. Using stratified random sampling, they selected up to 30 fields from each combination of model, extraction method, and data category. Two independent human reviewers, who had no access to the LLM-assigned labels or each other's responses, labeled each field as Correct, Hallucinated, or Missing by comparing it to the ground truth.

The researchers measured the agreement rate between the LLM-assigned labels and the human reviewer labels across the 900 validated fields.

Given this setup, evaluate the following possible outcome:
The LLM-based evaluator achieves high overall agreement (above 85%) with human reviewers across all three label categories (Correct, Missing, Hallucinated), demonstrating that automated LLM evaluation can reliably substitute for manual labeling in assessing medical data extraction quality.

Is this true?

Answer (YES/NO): YES